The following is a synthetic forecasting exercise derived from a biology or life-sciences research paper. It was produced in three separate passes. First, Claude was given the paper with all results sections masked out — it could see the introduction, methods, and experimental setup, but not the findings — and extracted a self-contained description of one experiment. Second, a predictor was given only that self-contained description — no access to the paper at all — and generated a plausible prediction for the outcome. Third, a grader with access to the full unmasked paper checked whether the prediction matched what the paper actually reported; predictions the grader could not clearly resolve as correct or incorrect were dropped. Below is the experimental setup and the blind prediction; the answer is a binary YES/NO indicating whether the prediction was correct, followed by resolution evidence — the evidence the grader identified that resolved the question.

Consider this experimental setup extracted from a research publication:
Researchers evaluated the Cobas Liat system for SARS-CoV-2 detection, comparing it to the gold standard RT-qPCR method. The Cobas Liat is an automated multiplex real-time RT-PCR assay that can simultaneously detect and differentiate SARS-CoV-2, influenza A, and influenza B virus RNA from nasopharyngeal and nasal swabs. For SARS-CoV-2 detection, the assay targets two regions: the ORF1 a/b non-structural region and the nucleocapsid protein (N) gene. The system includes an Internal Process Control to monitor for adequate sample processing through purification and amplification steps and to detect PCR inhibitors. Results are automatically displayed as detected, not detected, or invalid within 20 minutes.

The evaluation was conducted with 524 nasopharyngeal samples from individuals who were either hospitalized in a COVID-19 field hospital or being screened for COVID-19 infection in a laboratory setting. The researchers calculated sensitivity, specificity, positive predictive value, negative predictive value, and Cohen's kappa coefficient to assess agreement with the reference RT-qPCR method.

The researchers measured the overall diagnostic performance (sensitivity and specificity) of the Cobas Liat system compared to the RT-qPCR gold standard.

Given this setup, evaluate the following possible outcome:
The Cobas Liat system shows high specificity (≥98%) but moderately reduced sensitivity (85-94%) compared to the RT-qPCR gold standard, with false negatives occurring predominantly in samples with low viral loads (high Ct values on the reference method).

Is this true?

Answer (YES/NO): NO